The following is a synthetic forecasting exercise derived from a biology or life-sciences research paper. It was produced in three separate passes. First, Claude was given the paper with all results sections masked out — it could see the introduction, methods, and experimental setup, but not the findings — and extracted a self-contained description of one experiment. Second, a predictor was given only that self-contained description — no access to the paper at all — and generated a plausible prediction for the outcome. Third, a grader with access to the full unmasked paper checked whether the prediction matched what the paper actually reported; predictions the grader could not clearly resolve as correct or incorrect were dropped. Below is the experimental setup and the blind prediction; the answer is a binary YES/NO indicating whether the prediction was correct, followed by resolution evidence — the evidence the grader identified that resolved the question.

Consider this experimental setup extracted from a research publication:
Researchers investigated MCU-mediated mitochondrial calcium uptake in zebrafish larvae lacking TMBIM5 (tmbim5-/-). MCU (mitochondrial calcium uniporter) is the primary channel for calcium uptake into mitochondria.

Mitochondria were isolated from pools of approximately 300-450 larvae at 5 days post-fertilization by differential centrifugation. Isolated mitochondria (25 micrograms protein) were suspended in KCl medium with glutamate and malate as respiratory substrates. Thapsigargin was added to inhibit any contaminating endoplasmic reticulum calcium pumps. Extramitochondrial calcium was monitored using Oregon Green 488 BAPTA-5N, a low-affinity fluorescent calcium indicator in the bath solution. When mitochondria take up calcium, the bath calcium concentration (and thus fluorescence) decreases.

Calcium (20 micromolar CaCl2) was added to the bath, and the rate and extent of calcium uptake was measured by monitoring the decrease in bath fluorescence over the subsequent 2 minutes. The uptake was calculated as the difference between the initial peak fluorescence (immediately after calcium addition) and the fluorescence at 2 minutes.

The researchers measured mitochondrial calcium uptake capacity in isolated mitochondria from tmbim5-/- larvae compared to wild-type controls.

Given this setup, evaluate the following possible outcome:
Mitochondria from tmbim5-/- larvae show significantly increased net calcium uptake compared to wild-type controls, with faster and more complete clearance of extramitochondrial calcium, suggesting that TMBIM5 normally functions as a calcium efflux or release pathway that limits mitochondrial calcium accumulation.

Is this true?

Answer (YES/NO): NO